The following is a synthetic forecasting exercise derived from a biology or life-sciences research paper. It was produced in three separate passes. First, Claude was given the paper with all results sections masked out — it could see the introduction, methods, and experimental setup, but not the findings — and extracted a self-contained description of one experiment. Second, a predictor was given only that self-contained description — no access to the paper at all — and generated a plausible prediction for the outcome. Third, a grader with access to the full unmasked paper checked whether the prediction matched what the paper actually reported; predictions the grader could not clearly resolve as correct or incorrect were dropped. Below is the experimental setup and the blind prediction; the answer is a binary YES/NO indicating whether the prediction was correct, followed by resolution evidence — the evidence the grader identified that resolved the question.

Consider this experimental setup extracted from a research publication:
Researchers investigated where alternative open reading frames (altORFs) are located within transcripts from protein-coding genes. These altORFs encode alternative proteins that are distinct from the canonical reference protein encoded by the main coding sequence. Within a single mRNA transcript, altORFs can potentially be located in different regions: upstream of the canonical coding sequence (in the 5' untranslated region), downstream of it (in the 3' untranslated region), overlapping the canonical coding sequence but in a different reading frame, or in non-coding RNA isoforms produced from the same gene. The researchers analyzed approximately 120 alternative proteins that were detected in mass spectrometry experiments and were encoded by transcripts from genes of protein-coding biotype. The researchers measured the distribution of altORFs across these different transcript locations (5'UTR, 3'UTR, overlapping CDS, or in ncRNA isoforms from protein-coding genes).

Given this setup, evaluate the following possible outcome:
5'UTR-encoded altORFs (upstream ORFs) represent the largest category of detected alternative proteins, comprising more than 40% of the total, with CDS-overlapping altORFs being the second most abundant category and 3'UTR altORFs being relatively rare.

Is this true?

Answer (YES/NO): NO